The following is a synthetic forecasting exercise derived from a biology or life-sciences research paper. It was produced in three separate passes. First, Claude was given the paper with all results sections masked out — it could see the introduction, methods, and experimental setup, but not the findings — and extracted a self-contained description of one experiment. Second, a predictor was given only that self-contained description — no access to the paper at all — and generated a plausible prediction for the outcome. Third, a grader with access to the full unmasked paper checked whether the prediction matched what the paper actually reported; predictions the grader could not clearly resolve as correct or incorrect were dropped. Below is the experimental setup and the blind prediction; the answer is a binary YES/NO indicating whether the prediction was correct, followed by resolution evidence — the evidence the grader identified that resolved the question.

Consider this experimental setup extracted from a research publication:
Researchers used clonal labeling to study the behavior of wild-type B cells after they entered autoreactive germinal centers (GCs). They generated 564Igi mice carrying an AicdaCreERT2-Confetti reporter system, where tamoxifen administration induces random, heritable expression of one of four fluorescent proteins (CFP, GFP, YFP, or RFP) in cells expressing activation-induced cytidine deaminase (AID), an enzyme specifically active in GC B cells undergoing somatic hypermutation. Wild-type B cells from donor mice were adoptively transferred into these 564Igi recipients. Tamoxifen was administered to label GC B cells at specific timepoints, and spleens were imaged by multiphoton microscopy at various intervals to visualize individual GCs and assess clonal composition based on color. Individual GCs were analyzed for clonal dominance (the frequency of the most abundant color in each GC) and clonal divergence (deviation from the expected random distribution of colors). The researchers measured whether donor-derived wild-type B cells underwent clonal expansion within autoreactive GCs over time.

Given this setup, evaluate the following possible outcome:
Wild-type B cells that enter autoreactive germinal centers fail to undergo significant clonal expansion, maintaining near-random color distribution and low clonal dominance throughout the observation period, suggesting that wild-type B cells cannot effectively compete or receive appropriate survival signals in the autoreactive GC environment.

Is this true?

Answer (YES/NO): NO